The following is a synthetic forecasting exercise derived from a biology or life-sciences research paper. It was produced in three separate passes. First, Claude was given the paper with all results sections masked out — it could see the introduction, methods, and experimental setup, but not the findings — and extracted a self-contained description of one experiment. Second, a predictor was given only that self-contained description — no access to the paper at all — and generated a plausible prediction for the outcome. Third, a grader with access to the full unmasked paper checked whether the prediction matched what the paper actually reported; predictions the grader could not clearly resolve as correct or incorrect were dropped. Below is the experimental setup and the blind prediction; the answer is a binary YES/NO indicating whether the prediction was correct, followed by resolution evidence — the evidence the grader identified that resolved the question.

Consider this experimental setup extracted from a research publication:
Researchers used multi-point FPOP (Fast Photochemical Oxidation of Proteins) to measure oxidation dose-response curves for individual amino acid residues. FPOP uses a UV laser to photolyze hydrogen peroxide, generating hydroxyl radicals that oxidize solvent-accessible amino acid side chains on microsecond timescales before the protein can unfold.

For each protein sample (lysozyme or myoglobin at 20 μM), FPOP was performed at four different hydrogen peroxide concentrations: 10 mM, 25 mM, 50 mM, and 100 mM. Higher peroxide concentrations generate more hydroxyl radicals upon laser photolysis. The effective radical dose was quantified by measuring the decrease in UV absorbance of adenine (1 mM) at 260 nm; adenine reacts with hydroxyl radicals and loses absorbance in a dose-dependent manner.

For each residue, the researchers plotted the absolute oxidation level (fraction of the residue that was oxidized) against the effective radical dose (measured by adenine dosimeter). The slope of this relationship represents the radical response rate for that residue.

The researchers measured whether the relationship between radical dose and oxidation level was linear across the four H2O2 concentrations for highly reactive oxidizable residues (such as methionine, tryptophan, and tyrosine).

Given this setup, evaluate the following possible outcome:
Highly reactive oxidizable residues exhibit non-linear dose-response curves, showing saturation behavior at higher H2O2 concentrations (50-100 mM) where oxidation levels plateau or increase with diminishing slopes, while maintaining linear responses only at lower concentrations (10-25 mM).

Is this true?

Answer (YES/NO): NO